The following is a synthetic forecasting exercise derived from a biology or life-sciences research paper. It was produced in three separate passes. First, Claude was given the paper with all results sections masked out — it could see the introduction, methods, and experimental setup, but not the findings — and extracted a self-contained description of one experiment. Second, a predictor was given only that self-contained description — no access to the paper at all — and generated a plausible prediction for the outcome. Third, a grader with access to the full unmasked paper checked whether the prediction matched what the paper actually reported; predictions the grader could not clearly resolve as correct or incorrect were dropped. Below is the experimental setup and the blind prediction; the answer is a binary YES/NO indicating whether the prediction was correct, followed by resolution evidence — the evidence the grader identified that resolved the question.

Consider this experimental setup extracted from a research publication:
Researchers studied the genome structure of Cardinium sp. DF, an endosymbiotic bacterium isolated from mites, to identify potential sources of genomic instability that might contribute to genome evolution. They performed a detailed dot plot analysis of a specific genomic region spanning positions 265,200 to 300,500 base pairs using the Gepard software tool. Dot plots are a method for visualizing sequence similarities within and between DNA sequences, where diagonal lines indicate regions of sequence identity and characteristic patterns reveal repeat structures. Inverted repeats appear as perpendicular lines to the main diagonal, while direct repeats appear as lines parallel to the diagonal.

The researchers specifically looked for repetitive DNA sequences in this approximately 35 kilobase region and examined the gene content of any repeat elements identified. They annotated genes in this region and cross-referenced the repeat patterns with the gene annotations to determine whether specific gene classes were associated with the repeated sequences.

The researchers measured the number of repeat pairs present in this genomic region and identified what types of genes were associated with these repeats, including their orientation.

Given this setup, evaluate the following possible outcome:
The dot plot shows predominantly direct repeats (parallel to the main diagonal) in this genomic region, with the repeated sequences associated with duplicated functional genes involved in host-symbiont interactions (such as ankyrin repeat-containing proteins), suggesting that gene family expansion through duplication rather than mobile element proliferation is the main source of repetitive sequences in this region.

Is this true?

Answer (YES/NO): NO